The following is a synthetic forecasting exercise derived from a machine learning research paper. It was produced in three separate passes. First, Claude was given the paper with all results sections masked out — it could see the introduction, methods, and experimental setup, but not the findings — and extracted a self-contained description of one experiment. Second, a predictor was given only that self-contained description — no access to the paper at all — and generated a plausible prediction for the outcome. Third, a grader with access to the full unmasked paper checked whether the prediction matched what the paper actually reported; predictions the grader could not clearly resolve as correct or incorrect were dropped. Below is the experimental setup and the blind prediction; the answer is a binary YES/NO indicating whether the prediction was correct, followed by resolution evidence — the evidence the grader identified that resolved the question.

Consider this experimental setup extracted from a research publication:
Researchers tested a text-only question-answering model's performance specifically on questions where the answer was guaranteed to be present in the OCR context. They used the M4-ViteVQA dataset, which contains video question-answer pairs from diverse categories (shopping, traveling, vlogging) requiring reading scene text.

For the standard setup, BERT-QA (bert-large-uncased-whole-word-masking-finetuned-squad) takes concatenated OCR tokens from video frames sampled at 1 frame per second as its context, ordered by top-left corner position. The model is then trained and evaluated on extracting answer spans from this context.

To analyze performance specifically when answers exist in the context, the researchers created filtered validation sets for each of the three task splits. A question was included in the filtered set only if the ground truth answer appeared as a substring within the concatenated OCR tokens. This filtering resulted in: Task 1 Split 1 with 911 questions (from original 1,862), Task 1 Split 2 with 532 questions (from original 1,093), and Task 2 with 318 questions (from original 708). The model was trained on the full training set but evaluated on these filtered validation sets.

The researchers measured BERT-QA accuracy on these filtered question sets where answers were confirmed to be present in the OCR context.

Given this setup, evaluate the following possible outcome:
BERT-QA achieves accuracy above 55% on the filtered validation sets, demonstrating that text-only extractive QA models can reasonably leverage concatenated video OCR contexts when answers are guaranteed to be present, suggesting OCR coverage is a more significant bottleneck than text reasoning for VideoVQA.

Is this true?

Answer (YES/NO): NO